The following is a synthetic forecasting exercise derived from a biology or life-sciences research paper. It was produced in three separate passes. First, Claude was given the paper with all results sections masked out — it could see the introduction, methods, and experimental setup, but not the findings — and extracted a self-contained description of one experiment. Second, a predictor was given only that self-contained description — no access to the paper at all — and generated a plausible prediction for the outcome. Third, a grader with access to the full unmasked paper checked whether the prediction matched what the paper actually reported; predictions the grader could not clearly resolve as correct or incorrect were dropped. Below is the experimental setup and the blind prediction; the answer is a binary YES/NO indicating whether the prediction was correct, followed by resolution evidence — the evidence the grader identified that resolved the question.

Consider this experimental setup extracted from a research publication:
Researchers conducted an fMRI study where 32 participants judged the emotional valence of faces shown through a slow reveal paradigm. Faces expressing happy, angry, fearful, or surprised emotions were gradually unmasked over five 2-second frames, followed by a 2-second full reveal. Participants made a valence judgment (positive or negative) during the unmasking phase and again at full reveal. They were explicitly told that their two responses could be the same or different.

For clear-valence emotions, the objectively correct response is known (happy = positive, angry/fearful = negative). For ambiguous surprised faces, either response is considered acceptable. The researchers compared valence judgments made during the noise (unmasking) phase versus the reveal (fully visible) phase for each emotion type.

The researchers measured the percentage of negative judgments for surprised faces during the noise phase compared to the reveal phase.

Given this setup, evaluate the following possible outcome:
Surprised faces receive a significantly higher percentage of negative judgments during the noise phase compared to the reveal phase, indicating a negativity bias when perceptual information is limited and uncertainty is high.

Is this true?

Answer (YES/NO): NO